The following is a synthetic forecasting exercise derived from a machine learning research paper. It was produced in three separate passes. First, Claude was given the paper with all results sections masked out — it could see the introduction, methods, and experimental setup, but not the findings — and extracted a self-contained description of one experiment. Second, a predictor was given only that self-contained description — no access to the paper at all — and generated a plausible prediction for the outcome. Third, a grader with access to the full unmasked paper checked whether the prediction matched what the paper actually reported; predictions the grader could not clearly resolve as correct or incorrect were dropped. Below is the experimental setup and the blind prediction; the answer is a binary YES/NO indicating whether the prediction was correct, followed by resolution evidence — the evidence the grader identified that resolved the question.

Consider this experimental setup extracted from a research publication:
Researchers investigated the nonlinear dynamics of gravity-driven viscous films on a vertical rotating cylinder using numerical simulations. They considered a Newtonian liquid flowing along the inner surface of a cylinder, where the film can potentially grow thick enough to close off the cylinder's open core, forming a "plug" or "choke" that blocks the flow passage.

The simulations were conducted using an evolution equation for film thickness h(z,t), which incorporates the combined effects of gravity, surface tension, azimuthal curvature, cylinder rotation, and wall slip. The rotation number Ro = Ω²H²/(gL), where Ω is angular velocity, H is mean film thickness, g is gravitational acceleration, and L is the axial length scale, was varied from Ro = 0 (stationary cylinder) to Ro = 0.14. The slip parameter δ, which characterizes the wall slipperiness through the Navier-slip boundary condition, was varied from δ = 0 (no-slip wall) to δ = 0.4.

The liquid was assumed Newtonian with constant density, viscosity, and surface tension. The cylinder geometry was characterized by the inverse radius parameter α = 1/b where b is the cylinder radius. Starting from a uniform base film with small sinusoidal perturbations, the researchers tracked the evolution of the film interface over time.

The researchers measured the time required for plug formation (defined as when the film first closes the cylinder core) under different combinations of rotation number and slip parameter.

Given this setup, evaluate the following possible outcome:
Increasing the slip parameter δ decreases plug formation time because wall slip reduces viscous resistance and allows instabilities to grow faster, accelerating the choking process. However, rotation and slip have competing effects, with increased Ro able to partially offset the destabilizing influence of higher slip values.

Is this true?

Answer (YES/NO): YES